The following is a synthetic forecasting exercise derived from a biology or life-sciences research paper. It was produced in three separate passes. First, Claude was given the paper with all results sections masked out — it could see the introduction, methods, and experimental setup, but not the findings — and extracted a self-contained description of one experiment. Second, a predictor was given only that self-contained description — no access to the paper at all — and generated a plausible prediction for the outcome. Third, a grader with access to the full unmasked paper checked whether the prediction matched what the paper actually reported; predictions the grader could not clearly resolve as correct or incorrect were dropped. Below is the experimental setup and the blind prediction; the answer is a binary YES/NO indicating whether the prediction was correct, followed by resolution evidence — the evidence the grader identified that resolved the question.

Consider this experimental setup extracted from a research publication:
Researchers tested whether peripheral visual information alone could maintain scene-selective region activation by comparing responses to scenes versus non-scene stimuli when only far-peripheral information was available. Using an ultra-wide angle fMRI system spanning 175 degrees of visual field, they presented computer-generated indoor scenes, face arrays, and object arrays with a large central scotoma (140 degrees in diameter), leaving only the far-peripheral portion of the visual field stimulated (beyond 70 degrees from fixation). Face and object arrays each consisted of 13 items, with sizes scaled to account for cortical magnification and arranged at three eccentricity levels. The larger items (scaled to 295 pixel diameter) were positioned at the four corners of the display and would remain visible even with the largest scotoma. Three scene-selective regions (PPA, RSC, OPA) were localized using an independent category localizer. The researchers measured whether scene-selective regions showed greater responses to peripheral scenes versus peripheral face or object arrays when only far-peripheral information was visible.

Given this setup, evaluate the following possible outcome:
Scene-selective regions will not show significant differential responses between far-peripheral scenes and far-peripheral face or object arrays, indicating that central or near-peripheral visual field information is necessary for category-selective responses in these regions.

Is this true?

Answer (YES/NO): NO